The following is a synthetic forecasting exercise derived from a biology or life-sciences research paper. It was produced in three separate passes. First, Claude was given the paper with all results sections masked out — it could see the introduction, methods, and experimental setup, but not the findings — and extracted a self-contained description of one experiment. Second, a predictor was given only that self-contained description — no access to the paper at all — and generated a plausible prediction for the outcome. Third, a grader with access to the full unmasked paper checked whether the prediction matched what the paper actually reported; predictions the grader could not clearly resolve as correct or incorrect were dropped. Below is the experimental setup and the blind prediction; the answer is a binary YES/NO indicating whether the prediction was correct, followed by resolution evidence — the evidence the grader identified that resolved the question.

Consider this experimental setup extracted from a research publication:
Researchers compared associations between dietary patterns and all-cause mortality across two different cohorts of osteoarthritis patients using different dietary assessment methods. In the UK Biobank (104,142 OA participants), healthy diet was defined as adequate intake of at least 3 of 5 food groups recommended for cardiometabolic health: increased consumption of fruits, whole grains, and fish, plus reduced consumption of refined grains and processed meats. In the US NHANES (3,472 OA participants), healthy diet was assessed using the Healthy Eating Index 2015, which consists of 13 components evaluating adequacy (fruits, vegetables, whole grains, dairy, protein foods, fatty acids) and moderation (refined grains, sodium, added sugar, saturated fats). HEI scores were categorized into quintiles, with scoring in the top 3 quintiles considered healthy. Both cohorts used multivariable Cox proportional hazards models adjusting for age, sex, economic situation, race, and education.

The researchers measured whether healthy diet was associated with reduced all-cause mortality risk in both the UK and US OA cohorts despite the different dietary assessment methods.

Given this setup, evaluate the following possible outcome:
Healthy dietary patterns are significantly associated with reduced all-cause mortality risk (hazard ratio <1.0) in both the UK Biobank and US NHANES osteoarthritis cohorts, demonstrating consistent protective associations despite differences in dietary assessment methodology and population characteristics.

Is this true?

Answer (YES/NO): YES